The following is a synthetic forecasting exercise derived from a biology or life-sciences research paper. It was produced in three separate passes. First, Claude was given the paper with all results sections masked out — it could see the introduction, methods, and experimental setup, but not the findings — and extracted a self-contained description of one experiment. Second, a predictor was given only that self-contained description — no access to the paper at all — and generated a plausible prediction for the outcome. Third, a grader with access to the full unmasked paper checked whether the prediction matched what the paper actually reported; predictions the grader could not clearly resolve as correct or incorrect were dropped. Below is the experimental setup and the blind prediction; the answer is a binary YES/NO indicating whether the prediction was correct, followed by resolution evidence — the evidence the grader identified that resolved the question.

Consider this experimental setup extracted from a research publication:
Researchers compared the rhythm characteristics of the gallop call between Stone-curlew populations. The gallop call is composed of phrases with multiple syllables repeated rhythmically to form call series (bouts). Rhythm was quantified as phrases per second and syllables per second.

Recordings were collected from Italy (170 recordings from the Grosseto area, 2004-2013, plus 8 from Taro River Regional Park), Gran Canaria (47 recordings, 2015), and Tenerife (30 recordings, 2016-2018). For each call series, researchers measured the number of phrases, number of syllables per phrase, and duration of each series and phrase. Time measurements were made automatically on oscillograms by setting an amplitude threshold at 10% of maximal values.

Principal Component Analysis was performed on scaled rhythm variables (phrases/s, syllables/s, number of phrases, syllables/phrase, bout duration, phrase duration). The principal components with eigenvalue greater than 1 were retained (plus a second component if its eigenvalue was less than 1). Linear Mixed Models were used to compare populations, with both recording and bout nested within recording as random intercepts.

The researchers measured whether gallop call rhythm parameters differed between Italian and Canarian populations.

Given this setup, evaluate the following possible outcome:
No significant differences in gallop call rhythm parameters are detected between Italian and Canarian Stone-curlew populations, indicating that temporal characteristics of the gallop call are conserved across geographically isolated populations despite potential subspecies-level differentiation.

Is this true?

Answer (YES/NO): NO